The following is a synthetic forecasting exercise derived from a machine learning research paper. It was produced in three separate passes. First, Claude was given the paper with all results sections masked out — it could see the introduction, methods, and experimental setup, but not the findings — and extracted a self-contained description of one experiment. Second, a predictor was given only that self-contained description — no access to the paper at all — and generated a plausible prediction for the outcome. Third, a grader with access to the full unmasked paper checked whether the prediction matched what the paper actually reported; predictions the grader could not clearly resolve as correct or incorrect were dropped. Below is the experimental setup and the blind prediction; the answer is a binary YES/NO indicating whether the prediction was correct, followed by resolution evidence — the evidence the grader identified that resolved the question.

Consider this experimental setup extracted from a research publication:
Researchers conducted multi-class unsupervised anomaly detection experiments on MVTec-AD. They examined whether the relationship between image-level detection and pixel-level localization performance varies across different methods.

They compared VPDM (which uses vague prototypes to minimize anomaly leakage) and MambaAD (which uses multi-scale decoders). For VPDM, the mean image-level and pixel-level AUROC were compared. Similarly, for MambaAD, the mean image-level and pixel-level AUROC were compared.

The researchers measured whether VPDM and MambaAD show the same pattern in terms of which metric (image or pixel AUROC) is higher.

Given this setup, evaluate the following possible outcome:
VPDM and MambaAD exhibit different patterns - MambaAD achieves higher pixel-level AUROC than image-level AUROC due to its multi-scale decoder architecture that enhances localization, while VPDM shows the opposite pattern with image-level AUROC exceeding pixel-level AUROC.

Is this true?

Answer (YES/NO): NO